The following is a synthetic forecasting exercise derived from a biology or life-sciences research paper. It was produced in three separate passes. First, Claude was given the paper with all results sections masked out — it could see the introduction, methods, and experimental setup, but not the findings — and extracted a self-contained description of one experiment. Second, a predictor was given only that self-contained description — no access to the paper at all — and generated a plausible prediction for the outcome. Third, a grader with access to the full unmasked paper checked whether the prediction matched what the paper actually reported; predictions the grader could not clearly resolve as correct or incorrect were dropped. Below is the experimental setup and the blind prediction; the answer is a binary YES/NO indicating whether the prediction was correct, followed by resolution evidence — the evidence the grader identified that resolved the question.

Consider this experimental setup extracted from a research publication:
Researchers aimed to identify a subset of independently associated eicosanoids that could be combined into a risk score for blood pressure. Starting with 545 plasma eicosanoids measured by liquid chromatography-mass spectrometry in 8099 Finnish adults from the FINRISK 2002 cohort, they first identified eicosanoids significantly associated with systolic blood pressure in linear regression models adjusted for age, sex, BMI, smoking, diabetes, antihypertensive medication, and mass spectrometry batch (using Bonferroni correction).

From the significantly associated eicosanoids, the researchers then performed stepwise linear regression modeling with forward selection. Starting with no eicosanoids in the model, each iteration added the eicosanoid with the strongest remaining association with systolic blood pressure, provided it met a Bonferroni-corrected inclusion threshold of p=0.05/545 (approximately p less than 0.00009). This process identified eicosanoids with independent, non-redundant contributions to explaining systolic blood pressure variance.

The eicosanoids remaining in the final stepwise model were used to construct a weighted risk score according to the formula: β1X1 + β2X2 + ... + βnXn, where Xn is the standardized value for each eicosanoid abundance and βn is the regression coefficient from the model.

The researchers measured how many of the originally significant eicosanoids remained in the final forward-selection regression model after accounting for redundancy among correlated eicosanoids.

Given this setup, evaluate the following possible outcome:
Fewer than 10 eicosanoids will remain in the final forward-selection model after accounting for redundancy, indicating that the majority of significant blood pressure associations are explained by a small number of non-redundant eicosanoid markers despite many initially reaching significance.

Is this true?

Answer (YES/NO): YES